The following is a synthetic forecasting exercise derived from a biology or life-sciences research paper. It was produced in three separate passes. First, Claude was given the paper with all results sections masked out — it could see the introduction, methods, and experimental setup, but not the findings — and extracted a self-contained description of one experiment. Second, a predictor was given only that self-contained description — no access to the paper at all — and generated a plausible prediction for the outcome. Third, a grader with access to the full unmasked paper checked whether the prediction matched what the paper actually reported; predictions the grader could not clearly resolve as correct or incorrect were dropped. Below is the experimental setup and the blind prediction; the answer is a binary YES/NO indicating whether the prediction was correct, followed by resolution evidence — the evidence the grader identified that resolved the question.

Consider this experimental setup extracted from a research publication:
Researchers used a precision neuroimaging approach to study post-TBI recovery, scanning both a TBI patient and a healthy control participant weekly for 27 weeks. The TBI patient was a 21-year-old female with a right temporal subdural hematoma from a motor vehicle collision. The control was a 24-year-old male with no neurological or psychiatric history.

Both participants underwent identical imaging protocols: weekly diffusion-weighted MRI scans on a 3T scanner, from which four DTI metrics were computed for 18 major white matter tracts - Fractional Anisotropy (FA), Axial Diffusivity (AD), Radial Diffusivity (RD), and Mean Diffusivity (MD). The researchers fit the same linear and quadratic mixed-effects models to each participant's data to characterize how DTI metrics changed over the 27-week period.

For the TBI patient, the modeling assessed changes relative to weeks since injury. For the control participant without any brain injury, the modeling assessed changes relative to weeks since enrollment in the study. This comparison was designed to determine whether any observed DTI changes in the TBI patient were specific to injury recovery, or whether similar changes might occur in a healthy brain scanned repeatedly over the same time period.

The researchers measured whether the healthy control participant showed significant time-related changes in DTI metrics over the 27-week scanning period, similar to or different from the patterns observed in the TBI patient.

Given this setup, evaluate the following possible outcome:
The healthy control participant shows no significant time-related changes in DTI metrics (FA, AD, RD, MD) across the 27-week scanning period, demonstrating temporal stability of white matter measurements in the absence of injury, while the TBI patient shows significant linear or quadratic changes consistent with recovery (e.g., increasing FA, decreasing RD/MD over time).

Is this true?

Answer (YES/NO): YES